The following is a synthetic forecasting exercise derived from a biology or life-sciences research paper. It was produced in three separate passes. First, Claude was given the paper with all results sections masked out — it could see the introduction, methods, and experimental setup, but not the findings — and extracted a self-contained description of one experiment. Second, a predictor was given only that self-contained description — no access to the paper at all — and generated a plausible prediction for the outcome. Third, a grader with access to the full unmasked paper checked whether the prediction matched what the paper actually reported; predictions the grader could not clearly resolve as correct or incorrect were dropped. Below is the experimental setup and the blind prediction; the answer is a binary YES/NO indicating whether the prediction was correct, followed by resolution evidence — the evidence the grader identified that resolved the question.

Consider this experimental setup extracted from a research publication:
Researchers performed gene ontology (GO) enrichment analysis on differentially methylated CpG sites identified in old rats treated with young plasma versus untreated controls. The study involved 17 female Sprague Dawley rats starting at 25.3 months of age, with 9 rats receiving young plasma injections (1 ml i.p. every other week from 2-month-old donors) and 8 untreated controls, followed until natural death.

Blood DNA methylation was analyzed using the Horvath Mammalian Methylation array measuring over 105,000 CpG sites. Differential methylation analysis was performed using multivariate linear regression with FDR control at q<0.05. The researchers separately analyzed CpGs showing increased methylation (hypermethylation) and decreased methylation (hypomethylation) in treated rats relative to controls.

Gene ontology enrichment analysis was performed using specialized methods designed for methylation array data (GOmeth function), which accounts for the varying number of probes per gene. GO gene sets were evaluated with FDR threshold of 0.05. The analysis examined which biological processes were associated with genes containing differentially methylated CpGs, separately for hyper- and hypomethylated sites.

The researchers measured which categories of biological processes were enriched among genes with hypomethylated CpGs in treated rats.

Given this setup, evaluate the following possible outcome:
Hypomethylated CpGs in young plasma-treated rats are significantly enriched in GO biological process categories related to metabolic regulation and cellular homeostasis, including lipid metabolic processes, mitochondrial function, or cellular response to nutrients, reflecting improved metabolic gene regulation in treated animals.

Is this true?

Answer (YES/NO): NO